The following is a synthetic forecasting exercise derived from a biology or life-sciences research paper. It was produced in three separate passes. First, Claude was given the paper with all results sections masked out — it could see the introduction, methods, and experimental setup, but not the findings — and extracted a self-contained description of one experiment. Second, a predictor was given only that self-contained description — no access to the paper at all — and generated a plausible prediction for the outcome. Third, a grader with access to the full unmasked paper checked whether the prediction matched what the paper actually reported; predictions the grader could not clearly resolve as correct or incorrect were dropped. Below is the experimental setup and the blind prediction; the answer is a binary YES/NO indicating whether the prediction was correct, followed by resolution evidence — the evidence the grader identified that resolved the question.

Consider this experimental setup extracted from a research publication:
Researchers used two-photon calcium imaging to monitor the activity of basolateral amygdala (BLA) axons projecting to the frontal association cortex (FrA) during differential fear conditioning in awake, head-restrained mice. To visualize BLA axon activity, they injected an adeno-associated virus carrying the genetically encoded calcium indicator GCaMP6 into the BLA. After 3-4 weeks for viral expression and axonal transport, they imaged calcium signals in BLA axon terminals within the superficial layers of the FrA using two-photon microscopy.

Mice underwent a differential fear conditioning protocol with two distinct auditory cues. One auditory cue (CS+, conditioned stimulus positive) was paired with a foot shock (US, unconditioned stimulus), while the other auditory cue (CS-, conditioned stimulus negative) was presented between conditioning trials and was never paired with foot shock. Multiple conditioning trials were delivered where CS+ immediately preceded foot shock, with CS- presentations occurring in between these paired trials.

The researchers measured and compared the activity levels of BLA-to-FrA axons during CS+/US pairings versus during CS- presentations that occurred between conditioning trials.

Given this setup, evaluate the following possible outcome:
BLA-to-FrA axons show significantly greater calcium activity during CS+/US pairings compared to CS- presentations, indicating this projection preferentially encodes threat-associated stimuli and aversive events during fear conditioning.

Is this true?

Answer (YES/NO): NO